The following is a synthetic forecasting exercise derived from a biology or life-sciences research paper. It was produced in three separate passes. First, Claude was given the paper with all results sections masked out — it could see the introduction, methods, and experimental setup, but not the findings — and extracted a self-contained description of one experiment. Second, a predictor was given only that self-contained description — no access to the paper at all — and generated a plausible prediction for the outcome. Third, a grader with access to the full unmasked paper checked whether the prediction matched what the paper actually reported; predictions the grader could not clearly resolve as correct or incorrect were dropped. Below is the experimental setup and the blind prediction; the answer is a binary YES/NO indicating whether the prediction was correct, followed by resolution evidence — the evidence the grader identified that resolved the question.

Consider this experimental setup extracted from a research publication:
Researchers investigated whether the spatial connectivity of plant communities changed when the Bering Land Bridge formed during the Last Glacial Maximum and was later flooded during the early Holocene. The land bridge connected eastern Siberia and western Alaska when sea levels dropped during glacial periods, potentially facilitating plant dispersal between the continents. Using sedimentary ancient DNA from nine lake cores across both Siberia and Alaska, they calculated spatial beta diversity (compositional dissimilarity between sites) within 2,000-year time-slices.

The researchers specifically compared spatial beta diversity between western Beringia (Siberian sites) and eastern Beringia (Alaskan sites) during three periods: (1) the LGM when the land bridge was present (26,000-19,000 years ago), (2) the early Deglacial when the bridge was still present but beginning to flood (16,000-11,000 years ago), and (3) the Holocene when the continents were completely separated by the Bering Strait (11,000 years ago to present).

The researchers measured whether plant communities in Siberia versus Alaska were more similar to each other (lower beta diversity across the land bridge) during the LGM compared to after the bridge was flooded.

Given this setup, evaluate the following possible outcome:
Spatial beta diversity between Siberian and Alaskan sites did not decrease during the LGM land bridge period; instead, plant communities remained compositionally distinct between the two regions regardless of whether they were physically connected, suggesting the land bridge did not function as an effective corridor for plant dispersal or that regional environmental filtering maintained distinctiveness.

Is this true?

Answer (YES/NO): NO